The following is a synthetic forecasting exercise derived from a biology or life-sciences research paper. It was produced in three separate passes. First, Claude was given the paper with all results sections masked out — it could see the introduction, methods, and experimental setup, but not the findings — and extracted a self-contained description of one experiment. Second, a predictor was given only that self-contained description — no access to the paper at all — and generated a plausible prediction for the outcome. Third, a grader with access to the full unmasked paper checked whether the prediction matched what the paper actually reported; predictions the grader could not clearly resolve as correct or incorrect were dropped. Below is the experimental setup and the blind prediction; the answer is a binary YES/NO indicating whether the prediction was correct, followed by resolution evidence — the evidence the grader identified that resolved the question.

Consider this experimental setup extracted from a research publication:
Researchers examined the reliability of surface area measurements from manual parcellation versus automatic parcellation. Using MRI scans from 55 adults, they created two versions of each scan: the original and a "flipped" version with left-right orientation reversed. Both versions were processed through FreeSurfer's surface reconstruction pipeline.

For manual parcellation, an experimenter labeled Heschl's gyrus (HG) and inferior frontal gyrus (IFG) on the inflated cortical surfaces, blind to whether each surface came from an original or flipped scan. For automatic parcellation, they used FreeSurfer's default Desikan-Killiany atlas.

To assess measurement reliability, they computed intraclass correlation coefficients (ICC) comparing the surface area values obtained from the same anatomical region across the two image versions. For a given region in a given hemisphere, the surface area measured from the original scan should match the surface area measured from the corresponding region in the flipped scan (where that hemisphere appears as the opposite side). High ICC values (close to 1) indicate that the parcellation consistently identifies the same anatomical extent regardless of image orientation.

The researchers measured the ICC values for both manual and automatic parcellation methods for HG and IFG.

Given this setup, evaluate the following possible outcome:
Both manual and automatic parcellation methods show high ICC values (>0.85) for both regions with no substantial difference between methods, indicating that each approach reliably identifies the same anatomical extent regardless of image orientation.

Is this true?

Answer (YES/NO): NO